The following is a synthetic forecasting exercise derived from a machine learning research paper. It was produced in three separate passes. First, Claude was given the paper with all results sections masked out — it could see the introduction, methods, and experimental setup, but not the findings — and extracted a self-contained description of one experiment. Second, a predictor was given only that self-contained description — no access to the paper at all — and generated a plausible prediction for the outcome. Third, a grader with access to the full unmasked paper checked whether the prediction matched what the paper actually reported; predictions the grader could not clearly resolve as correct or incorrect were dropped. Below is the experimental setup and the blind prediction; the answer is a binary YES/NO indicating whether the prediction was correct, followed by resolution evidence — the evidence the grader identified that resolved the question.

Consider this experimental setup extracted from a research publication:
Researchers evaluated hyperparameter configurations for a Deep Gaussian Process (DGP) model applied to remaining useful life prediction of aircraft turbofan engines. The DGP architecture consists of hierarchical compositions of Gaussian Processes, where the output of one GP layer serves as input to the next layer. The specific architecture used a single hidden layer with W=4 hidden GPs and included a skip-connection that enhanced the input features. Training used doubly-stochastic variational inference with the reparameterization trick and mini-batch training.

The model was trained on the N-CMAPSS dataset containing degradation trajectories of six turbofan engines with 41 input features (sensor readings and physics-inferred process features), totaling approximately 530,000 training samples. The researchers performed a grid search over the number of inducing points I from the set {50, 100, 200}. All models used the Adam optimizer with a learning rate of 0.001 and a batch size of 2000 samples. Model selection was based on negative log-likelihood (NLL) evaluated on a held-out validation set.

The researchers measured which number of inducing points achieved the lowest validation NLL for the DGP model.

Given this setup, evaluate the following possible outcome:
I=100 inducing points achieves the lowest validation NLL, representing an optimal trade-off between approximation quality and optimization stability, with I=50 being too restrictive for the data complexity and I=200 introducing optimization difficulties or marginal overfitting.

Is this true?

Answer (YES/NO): YES